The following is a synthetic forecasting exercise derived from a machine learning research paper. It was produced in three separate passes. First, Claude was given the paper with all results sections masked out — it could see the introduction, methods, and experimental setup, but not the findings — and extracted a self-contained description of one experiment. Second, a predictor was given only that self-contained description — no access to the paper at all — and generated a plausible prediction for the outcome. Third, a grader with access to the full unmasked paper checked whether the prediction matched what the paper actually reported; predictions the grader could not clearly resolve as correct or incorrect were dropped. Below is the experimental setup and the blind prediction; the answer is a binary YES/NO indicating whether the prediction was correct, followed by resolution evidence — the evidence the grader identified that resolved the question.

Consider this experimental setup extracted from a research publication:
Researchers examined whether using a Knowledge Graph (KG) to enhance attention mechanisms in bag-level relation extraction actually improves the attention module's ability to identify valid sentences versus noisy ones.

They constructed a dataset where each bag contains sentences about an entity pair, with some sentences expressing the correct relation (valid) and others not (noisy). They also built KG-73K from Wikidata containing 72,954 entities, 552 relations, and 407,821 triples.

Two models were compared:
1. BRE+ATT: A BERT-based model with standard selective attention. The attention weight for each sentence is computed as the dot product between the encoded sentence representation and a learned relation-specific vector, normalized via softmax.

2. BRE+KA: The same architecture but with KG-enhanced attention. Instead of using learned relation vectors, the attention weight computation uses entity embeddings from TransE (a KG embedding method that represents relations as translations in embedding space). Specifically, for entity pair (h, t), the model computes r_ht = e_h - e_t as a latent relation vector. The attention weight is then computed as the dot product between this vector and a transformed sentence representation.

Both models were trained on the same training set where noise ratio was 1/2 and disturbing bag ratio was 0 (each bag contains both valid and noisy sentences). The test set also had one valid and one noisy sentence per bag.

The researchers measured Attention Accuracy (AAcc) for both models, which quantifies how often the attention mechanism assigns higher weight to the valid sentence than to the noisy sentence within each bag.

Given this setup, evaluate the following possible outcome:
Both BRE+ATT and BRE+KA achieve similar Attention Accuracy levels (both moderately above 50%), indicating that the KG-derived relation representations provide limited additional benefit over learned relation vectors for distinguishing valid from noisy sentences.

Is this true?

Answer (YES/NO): NO